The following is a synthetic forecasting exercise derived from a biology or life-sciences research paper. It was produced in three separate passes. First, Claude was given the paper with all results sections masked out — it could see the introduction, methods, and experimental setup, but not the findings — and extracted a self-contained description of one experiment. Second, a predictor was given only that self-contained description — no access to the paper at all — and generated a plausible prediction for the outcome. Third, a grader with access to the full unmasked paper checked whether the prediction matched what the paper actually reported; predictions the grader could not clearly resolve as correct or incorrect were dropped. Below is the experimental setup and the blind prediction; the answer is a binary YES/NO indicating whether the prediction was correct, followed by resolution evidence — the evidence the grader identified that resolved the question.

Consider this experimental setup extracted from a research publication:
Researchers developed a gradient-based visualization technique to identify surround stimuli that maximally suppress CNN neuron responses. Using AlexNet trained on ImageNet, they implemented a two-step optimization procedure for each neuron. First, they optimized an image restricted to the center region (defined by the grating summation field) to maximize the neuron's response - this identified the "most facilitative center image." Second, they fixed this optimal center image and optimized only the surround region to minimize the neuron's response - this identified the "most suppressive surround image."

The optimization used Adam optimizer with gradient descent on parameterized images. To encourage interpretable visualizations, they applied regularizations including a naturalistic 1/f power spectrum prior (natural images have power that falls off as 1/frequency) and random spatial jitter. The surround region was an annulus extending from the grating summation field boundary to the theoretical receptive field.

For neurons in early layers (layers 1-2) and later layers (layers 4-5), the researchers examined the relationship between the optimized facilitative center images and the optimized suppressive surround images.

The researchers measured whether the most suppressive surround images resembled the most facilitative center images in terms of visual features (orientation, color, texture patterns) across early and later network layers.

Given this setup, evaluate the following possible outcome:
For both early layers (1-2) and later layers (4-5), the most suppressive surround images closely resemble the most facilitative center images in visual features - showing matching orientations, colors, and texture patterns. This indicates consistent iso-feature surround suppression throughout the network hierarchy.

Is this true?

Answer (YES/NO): YES